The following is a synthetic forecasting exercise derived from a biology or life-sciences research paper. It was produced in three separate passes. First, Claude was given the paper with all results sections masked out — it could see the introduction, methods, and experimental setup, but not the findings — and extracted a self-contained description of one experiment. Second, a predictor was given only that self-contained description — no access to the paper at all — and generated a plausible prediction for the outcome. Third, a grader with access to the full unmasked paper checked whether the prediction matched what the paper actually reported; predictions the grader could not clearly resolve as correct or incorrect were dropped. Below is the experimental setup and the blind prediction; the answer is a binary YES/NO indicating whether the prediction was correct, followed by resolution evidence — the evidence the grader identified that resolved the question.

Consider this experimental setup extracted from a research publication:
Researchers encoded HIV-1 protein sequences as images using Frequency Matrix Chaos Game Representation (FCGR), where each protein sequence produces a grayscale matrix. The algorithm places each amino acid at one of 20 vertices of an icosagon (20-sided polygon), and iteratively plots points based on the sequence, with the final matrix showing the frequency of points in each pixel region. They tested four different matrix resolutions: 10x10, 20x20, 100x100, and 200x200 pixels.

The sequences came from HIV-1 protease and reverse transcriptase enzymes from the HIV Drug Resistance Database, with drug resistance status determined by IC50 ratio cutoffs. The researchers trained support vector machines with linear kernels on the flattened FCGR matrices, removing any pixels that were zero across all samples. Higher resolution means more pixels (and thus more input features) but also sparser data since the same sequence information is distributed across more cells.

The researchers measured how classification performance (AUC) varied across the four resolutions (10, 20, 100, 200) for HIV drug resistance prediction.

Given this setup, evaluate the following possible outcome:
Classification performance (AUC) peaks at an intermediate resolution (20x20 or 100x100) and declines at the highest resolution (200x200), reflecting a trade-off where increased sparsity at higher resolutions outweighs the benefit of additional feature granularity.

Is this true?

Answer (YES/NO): NO